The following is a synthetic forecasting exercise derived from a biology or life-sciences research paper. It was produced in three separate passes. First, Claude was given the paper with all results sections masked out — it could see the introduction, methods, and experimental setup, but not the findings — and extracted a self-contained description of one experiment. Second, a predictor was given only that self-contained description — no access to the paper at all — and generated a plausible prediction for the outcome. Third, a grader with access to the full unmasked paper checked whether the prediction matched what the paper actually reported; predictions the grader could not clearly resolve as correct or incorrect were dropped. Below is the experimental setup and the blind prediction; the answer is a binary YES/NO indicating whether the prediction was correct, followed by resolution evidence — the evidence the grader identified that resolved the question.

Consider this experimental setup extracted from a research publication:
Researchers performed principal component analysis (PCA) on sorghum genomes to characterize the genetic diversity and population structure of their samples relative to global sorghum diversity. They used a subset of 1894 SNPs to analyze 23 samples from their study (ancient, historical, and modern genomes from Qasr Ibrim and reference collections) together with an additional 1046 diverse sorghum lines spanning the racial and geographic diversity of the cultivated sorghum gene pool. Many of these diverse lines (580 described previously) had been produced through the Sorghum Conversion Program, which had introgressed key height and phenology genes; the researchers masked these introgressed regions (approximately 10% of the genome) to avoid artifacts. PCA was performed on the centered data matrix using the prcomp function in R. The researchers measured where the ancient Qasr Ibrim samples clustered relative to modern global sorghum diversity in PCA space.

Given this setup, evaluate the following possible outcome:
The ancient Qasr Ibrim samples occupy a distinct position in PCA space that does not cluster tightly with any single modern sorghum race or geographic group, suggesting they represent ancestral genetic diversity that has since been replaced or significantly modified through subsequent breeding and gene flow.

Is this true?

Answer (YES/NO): NO